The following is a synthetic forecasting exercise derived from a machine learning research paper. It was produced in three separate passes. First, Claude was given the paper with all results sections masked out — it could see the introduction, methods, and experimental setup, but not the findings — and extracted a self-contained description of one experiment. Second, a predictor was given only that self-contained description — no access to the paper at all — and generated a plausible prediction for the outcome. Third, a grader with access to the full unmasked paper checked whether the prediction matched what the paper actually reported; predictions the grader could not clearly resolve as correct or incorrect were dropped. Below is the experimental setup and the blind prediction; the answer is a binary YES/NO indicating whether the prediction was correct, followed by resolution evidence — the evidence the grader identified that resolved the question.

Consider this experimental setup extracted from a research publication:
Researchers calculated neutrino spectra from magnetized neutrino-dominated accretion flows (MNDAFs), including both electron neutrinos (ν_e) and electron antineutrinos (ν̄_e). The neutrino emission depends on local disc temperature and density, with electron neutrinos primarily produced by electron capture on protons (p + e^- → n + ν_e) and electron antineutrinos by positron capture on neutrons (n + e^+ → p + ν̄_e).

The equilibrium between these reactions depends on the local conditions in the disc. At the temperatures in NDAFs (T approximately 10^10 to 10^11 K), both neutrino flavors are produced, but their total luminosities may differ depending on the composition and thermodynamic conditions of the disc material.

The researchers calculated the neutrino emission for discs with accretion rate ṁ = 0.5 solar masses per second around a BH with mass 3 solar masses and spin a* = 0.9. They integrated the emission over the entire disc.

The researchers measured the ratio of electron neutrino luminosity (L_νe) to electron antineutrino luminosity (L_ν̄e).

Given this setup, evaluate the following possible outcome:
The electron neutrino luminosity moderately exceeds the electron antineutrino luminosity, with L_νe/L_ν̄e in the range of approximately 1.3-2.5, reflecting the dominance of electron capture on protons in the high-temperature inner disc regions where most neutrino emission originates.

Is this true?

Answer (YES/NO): NO